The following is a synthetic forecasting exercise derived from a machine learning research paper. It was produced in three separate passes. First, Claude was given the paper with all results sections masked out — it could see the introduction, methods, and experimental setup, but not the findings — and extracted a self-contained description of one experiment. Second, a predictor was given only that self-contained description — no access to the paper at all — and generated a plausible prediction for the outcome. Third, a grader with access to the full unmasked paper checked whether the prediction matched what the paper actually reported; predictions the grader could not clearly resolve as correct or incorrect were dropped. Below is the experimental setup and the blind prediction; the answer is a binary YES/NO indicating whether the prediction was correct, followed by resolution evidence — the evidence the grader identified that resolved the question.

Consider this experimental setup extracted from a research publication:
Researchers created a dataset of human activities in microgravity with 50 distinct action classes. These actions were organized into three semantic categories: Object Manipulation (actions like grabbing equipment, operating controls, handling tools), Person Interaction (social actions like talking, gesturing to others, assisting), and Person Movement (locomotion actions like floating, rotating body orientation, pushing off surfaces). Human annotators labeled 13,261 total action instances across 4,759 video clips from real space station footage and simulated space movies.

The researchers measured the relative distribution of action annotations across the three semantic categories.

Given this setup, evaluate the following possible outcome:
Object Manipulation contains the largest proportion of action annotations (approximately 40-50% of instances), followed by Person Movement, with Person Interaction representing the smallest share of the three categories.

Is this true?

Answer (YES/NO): NO